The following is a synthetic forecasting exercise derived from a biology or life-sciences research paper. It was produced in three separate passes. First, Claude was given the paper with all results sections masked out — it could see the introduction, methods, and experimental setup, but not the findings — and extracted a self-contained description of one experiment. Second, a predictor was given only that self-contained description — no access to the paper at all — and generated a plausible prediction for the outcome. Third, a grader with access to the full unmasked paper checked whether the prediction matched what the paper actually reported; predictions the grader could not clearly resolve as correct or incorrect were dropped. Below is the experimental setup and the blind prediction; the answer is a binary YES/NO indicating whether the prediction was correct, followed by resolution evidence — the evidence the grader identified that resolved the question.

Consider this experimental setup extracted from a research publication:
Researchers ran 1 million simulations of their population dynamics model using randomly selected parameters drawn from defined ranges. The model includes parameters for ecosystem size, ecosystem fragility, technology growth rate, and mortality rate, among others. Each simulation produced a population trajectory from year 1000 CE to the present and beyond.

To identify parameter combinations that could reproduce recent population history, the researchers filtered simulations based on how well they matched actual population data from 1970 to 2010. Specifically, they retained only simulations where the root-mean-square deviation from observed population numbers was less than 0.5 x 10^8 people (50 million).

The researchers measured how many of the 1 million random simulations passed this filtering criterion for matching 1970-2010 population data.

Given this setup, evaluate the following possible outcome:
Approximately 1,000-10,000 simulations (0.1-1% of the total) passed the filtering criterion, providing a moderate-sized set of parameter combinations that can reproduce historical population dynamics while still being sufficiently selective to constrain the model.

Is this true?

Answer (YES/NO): NO